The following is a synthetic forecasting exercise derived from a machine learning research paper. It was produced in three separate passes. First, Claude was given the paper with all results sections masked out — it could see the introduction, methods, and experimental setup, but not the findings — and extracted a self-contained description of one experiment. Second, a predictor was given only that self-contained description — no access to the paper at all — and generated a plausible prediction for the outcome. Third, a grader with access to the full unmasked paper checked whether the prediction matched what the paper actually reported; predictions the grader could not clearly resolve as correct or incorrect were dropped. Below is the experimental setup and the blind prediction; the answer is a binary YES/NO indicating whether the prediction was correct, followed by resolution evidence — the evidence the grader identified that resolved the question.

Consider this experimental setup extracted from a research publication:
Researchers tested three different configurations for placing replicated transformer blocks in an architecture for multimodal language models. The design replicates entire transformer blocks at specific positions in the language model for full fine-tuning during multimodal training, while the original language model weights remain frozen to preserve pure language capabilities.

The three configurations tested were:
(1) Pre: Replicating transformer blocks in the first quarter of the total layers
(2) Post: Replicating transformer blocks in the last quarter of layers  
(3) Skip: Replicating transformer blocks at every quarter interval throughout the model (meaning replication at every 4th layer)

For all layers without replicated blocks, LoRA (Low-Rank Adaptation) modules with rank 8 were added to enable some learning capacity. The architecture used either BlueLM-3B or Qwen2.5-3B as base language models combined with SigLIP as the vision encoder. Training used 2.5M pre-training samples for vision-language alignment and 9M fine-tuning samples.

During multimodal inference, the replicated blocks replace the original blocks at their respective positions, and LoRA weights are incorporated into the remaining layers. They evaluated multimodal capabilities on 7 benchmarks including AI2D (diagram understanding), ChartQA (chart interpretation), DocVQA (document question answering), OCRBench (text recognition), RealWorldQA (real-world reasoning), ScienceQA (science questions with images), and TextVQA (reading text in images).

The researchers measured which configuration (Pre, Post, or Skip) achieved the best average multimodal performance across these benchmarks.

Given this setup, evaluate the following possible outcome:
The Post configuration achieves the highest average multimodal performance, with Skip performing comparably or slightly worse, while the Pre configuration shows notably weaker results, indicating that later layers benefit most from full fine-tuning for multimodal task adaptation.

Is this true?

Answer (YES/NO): NO